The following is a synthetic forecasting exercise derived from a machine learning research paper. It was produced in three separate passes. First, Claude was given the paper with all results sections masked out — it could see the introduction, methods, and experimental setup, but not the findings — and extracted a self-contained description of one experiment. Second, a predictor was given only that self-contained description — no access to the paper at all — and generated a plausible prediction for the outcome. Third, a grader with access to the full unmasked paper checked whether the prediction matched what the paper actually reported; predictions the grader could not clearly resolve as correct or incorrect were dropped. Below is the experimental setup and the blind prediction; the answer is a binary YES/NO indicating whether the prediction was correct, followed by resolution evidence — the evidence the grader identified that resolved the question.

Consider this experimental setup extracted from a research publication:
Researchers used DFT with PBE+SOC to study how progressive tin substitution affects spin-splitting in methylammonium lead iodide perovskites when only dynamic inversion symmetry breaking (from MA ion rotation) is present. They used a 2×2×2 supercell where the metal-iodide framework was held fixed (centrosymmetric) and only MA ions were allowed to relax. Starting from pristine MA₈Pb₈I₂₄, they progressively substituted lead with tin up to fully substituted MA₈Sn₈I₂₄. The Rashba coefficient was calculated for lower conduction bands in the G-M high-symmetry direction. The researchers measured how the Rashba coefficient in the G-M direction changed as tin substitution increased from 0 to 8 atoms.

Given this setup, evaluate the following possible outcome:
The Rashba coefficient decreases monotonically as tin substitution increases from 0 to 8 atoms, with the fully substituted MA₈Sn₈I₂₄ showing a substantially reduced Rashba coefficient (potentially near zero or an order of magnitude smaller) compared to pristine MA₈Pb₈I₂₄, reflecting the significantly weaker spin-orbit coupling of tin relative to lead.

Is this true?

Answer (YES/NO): NO